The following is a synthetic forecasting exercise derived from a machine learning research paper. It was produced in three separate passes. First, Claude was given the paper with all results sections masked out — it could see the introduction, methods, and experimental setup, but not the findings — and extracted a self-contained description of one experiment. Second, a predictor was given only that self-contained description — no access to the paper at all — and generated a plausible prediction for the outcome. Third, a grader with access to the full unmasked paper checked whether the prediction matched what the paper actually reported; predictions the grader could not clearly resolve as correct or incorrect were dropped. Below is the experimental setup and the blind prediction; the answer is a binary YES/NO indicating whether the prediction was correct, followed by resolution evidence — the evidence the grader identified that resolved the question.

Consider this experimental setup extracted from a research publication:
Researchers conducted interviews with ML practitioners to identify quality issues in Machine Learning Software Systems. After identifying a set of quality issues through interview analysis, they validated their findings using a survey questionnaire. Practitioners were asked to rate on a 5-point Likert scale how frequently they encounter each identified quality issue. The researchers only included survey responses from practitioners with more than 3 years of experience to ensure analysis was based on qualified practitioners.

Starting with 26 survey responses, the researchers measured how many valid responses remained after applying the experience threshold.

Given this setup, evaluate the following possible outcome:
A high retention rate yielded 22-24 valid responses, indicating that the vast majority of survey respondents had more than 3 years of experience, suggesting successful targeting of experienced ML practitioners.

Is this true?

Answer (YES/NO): NO